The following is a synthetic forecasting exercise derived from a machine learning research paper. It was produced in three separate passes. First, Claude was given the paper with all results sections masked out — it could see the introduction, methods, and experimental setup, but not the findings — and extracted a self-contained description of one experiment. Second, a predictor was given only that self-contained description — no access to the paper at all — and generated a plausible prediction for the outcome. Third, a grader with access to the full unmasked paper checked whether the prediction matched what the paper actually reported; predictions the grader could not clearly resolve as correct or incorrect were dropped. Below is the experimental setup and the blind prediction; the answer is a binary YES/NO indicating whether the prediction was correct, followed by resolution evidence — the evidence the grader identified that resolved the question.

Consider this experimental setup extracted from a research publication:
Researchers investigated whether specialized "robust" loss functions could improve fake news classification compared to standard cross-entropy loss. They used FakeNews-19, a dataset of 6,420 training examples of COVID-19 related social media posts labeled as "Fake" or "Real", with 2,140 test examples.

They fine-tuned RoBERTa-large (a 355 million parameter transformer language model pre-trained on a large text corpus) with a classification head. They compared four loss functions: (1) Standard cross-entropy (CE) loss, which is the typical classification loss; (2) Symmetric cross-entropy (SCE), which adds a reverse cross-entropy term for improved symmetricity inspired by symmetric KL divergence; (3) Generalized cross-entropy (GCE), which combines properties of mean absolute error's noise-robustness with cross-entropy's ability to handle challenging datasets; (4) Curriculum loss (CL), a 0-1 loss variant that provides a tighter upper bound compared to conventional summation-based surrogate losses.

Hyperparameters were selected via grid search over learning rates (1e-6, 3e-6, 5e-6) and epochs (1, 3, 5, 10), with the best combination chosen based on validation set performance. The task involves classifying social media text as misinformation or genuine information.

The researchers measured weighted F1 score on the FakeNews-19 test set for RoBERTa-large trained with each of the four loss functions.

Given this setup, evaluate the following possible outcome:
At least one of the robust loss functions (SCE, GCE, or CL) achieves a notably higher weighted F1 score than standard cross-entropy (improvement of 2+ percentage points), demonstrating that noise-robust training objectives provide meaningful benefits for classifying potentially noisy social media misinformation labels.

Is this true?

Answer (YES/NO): NO